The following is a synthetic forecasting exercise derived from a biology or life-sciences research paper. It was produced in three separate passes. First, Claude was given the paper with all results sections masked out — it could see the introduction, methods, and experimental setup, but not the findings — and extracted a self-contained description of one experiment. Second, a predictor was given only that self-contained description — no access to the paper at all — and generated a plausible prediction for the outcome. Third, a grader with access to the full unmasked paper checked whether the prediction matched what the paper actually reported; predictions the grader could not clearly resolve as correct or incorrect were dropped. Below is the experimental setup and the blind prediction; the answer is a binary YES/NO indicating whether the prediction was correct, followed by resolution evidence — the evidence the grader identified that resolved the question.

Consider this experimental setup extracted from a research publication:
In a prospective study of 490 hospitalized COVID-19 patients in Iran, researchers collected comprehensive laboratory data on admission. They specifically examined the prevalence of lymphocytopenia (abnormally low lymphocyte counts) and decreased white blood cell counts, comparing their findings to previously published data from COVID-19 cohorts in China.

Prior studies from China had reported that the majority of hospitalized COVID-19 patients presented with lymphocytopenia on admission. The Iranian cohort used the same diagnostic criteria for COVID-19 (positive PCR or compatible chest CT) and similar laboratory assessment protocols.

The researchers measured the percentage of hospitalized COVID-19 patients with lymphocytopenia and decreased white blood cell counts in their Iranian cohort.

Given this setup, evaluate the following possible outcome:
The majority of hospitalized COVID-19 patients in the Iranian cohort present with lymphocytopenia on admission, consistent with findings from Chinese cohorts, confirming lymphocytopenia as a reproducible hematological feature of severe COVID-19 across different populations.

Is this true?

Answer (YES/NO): NO